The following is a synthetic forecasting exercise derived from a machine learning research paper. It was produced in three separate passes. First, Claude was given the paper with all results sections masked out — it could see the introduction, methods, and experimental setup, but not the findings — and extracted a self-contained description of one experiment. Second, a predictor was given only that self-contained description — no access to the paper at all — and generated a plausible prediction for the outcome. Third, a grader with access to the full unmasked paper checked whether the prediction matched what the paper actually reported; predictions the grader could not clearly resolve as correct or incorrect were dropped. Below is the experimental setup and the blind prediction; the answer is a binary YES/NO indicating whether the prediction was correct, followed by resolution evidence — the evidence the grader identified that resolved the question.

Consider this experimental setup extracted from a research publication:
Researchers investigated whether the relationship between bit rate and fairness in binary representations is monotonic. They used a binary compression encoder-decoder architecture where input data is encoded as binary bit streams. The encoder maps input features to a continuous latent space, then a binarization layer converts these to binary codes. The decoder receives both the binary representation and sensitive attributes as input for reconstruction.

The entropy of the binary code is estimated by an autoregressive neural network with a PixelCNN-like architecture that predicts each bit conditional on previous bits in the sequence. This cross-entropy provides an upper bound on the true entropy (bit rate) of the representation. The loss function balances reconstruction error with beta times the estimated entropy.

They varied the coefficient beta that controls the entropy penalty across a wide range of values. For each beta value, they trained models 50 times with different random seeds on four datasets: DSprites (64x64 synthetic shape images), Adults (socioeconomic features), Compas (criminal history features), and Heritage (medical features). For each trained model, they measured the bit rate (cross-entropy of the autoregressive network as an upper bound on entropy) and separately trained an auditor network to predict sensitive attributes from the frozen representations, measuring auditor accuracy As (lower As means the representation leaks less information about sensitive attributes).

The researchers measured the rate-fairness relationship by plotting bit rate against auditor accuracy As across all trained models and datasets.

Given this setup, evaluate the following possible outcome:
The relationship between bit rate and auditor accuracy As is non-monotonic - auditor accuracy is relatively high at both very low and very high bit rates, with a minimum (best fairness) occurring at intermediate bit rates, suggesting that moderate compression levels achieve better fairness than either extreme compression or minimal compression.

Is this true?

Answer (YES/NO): NO